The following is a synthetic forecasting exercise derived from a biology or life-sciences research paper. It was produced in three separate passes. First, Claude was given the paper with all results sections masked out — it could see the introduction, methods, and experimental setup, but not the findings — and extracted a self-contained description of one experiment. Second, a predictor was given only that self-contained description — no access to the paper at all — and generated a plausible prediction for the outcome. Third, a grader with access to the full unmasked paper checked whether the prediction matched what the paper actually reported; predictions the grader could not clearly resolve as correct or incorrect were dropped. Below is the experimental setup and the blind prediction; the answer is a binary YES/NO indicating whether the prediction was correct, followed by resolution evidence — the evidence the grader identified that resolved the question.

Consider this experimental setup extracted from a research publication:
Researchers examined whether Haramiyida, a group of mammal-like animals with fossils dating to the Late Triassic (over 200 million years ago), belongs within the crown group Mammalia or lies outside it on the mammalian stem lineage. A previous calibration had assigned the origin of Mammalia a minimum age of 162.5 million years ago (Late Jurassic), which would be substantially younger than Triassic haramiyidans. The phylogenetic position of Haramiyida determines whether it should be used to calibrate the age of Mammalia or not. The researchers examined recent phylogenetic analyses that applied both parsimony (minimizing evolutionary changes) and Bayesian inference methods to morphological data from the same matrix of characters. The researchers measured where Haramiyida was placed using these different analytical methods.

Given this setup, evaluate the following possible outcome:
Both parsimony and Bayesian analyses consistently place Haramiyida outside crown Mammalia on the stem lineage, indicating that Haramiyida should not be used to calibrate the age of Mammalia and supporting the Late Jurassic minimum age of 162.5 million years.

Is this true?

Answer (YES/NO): NO